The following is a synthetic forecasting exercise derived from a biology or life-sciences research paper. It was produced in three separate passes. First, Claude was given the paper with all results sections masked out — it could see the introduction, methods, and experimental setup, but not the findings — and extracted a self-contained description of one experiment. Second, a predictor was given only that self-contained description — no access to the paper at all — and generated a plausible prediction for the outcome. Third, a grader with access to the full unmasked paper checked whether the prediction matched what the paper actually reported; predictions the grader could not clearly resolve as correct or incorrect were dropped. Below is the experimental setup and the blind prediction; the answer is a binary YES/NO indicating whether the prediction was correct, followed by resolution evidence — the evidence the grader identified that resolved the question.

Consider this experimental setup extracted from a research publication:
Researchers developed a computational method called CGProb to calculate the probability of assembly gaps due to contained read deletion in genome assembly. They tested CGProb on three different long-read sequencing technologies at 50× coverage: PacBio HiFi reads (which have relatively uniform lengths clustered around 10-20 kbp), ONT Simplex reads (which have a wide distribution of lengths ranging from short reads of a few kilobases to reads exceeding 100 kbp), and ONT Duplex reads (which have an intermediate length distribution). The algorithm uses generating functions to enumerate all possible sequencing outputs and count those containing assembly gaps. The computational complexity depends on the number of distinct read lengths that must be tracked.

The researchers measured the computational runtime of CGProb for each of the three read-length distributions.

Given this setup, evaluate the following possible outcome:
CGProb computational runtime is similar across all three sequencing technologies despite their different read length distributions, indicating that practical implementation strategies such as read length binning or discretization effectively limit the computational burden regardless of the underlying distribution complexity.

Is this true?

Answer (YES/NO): NO